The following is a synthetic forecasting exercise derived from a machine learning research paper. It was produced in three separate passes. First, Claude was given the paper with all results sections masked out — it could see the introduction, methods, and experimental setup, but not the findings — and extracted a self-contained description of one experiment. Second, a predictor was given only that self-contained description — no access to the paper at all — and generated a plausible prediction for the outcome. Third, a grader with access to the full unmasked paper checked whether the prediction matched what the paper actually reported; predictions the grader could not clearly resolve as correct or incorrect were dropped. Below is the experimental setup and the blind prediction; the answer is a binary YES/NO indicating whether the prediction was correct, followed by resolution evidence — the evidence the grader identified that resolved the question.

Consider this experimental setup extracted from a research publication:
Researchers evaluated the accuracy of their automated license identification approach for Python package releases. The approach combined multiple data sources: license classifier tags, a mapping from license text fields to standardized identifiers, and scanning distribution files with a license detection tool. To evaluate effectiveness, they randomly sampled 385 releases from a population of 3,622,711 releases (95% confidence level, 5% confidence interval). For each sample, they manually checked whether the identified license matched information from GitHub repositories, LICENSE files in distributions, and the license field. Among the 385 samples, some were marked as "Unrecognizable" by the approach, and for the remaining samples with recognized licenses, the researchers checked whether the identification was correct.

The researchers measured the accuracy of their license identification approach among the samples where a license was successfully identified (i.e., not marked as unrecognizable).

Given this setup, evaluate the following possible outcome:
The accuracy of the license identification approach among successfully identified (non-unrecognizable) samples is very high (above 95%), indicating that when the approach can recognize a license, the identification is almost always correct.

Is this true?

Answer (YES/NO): YES